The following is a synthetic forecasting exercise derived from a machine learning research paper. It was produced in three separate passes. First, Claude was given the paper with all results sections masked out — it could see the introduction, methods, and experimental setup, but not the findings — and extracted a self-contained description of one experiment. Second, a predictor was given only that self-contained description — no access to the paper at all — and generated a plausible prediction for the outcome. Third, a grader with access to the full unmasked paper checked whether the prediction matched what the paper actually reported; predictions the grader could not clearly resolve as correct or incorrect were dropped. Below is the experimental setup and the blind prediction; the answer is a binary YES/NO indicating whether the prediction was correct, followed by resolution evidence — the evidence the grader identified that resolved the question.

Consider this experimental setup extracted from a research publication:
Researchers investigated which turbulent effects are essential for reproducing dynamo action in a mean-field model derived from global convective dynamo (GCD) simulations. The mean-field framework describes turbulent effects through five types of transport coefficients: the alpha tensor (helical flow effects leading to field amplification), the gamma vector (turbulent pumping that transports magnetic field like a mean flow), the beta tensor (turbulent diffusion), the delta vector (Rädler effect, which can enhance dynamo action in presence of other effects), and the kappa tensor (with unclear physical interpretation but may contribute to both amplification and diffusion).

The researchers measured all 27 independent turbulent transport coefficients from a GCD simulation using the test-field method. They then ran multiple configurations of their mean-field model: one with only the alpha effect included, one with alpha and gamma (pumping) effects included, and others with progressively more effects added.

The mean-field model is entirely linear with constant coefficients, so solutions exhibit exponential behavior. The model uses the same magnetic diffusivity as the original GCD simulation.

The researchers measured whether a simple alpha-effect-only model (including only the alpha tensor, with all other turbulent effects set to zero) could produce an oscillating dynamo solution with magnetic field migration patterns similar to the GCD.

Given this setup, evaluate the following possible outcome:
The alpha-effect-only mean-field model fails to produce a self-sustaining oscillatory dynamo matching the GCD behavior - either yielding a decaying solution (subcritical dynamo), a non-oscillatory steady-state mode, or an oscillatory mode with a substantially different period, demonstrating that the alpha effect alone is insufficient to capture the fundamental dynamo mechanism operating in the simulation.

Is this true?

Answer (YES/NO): YES